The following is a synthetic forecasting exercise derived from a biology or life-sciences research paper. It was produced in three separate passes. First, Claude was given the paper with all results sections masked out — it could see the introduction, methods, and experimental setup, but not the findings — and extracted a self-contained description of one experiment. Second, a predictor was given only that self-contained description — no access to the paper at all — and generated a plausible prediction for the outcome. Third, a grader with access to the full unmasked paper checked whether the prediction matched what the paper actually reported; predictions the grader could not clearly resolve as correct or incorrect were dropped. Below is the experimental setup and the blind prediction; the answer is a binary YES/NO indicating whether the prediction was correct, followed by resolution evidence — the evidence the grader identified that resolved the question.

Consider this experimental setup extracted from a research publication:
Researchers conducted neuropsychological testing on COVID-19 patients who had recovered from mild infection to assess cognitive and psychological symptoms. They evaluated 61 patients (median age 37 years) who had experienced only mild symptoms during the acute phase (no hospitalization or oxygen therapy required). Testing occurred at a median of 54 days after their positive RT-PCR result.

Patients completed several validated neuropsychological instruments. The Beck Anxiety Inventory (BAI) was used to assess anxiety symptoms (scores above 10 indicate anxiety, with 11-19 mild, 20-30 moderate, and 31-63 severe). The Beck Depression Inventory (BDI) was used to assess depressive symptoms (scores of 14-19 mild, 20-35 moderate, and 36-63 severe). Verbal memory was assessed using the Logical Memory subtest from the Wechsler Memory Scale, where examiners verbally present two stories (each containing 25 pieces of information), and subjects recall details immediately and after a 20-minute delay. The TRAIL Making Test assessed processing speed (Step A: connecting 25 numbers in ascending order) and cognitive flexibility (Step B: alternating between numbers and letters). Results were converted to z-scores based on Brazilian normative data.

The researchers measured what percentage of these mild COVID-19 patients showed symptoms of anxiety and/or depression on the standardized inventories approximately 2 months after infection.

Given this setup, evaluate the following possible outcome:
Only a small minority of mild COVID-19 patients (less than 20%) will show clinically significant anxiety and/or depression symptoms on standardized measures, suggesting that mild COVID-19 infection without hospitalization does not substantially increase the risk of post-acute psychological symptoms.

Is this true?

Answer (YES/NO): NO